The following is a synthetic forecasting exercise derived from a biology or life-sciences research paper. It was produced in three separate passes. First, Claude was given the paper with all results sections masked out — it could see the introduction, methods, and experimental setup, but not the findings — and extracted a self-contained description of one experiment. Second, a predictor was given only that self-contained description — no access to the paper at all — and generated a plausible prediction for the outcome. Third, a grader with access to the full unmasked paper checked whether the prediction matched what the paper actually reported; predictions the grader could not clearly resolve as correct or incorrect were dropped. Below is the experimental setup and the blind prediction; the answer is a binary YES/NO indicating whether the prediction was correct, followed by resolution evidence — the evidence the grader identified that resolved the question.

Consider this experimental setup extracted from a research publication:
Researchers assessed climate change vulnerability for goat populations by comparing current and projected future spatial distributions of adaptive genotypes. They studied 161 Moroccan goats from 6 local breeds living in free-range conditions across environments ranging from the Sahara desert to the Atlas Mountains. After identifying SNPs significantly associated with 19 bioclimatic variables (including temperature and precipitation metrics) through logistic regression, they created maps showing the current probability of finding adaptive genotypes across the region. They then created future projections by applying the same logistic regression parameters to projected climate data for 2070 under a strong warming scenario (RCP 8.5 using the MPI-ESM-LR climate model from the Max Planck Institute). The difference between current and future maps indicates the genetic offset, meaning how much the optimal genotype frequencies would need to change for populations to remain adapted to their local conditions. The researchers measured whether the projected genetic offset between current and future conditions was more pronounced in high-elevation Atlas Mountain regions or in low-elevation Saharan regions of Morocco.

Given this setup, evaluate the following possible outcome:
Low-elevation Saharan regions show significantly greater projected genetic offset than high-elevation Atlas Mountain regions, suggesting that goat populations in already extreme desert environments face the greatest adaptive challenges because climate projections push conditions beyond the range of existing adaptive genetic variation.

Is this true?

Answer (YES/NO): NO